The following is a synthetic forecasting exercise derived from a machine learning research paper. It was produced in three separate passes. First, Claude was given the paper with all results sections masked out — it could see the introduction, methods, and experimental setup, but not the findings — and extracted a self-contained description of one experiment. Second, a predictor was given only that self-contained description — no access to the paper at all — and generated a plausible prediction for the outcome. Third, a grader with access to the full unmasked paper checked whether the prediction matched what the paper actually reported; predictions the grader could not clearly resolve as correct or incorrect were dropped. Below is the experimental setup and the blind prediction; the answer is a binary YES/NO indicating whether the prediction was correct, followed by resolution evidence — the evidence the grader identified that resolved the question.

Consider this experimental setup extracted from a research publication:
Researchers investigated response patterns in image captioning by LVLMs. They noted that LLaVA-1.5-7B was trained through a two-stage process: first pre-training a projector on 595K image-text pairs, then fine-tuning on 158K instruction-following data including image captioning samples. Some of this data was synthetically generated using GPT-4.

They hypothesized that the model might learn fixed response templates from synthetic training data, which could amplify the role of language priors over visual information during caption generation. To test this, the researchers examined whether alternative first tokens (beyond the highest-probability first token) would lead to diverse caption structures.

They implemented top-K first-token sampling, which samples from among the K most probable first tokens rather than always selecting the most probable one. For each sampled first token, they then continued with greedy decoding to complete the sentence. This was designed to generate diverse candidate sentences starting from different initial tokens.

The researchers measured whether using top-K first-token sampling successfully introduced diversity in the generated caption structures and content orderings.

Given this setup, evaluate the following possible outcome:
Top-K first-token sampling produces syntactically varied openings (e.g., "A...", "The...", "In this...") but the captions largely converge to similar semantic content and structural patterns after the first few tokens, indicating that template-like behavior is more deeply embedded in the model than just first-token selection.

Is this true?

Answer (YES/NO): YES